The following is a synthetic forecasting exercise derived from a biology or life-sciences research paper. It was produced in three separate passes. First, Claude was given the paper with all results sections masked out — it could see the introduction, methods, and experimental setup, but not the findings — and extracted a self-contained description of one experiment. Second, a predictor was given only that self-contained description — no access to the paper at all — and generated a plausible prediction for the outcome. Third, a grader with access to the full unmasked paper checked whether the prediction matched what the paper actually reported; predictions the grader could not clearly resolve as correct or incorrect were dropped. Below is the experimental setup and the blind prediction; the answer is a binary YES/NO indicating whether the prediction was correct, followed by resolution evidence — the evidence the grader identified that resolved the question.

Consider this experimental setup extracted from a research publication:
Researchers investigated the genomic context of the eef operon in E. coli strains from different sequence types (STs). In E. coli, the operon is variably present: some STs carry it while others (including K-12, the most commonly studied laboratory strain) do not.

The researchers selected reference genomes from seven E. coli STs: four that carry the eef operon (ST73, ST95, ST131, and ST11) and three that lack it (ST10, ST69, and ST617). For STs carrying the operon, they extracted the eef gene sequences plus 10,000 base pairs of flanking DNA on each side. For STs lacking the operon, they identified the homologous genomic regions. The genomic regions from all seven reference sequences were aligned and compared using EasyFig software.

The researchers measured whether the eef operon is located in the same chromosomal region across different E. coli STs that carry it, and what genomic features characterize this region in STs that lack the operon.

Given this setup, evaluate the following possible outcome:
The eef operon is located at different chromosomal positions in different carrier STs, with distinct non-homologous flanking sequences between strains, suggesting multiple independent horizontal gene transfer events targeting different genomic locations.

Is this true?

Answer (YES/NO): NO